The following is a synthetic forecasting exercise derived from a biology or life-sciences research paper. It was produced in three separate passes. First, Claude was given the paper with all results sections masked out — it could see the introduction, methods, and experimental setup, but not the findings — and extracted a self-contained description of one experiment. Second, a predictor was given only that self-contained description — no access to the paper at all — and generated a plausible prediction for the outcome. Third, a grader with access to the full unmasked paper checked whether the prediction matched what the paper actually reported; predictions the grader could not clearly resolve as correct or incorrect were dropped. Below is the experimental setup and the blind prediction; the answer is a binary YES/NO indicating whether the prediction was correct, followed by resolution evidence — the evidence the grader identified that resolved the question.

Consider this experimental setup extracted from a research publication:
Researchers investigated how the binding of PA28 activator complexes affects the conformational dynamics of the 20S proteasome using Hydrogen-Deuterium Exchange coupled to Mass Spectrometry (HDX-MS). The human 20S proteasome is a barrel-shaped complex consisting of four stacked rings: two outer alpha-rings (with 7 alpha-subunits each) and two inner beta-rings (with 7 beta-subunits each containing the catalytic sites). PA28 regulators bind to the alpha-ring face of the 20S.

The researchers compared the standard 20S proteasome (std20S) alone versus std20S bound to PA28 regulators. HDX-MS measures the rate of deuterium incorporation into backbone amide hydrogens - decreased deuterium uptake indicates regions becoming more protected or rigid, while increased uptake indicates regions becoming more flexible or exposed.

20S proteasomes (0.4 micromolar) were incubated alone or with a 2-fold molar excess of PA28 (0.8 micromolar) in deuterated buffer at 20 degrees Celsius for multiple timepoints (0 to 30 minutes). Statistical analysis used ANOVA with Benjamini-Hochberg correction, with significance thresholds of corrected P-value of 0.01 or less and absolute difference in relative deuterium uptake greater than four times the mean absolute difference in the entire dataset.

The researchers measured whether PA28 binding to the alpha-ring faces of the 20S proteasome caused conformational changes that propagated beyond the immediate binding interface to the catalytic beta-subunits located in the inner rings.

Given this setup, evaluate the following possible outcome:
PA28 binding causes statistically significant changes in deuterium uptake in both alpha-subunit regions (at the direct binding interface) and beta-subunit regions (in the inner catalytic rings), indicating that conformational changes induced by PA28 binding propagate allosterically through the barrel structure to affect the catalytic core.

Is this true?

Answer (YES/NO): YES